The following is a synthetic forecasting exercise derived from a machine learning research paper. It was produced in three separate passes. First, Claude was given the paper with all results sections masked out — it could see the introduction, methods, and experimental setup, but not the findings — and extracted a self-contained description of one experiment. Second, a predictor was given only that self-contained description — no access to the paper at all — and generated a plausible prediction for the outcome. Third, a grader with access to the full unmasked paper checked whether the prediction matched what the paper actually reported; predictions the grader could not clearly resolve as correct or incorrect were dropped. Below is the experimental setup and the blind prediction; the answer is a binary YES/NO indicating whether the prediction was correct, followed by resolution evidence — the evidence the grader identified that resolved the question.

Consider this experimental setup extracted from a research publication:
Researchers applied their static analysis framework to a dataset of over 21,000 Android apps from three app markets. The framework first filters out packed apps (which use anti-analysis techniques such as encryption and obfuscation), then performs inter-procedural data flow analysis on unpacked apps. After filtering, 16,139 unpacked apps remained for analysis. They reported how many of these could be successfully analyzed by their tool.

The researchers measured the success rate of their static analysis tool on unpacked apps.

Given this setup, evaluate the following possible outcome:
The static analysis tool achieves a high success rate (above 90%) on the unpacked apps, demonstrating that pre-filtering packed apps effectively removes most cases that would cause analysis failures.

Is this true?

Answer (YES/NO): NO